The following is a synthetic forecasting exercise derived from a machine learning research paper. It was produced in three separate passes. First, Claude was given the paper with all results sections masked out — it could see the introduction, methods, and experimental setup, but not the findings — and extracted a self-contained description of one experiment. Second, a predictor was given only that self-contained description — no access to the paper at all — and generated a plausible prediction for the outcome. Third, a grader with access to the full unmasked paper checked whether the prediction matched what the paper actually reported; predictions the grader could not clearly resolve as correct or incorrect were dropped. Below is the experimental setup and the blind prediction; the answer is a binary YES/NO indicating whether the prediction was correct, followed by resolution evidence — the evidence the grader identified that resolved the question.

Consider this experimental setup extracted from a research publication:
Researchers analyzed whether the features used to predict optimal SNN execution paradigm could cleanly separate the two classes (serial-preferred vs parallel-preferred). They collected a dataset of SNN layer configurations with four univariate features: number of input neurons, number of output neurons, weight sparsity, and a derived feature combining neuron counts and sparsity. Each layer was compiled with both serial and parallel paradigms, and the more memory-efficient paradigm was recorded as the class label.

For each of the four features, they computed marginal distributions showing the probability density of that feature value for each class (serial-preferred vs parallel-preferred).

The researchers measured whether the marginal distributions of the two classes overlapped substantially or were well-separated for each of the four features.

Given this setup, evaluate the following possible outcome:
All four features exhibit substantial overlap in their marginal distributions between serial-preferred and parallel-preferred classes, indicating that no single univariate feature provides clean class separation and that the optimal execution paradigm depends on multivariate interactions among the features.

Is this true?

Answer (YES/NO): YES